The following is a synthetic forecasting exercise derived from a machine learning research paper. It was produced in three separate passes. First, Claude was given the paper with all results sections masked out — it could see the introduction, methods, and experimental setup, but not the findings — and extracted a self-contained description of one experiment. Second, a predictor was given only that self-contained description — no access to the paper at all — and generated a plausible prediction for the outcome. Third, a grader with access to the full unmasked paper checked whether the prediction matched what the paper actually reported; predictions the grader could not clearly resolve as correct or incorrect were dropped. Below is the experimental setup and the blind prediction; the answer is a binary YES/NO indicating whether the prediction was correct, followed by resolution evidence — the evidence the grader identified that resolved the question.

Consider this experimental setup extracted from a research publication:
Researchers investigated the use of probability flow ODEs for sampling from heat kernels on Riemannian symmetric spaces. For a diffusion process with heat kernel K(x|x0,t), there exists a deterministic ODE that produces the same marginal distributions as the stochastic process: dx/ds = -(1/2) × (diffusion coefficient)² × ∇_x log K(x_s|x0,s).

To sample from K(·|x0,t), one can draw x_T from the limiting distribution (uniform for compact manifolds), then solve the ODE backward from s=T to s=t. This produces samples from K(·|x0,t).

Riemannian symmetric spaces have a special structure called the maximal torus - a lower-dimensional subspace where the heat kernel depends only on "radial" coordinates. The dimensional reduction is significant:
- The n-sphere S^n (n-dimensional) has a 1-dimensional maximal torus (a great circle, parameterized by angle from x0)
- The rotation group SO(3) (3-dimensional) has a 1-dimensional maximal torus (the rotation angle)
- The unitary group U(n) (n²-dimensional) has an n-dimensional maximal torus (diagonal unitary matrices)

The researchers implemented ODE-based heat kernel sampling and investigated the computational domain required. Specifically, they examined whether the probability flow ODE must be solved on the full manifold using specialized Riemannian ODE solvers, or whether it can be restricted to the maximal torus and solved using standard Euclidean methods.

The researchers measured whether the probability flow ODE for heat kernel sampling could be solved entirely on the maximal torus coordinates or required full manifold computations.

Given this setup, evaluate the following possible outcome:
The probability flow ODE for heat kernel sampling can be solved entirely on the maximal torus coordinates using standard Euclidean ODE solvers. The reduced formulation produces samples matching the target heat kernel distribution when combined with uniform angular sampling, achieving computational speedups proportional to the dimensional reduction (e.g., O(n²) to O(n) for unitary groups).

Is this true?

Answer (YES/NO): YES